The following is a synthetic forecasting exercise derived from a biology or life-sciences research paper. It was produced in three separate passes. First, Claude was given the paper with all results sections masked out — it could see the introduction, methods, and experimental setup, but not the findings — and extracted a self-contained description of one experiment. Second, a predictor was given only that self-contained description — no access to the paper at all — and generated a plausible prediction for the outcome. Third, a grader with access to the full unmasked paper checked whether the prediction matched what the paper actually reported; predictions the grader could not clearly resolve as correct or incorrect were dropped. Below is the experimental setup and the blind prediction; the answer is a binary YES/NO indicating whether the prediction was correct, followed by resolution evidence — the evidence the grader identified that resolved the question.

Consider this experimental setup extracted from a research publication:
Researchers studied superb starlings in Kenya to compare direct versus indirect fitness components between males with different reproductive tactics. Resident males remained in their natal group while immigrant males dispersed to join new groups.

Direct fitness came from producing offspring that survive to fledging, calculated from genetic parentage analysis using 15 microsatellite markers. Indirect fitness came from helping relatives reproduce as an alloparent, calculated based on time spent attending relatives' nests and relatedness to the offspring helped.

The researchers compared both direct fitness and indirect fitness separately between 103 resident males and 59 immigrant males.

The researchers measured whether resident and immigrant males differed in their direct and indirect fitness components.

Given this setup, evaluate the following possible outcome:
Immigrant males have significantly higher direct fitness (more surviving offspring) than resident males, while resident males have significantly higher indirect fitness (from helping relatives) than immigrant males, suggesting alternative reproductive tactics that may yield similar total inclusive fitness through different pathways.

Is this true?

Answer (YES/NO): NO